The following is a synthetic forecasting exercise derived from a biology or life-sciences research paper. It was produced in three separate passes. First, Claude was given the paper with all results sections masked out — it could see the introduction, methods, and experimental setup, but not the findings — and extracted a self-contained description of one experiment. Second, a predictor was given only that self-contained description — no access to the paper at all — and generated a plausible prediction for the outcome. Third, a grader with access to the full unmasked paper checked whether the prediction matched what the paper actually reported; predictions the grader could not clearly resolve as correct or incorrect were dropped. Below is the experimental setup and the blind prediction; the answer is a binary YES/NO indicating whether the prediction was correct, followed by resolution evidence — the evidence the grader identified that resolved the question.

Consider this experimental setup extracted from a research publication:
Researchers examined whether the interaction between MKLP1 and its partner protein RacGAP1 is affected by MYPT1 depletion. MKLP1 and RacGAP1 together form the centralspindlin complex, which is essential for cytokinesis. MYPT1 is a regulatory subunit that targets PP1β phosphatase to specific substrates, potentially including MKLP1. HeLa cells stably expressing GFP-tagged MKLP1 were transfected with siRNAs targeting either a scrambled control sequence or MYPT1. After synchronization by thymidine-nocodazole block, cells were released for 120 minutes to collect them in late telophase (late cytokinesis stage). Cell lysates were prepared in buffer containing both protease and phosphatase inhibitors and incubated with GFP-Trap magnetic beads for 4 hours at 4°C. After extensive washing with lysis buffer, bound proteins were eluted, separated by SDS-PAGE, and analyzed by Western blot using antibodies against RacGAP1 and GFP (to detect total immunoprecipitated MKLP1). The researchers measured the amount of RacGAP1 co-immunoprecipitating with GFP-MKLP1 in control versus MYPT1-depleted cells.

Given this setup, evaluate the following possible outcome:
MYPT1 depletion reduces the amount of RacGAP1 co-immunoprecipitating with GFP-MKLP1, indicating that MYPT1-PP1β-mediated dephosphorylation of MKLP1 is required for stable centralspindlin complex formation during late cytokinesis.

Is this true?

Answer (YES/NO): YES